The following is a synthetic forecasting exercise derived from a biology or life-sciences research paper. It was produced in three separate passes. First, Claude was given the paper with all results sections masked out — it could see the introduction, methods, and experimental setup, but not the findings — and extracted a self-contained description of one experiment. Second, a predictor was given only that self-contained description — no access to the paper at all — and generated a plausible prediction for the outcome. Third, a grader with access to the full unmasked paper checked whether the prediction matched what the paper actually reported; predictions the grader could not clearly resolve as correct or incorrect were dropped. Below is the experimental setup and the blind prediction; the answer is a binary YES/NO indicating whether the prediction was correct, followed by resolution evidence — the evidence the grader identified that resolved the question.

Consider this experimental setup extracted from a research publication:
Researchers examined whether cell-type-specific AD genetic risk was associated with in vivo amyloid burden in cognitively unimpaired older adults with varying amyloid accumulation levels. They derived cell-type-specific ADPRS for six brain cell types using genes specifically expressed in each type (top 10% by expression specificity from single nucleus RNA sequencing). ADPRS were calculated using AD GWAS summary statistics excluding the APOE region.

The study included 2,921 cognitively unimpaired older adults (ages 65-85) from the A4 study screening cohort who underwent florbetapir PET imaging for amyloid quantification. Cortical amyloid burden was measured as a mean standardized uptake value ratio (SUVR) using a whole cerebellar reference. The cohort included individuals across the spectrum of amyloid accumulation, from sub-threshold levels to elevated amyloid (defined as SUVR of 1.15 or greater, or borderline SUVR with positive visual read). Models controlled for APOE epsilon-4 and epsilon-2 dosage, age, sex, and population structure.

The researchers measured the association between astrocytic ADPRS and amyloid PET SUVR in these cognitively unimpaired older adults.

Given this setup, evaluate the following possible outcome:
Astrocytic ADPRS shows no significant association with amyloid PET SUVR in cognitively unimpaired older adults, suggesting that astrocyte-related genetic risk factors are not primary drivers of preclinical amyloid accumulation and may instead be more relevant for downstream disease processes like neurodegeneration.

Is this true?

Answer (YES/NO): NO